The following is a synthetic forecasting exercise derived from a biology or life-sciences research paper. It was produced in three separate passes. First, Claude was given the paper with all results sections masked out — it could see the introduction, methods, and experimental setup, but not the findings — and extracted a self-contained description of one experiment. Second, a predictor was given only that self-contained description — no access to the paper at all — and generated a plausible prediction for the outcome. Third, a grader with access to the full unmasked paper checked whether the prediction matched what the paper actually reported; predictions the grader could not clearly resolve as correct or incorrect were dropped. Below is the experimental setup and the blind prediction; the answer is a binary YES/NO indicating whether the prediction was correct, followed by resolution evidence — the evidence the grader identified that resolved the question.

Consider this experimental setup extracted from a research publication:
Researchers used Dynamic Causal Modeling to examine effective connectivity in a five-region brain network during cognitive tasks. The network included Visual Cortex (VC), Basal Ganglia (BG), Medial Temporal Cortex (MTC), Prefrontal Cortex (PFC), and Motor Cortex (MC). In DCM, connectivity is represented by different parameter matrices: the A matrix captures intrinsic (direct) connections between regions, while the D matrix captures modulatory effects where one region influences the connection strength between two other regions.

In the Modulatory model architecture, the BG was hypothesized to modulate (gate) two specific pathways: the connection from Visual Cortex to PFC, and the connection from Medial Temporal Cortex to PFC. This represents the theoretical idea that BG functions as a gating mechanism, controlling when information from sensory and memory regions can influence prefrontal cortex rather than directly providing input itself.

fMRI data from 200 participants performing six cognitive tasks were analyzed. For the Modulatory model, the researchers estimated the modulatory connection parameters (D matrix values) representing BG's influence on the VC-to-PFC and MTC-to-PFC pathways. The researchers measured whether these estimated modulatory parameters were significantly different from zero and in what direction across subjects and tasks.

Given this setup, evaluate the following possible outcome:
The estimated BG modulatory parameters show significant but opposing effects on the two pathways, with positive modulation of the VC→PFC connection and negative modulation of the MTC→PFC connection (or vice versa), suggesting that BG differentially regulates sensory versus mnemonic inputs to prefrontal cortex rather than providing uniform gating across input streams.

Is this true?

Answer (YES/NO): NO